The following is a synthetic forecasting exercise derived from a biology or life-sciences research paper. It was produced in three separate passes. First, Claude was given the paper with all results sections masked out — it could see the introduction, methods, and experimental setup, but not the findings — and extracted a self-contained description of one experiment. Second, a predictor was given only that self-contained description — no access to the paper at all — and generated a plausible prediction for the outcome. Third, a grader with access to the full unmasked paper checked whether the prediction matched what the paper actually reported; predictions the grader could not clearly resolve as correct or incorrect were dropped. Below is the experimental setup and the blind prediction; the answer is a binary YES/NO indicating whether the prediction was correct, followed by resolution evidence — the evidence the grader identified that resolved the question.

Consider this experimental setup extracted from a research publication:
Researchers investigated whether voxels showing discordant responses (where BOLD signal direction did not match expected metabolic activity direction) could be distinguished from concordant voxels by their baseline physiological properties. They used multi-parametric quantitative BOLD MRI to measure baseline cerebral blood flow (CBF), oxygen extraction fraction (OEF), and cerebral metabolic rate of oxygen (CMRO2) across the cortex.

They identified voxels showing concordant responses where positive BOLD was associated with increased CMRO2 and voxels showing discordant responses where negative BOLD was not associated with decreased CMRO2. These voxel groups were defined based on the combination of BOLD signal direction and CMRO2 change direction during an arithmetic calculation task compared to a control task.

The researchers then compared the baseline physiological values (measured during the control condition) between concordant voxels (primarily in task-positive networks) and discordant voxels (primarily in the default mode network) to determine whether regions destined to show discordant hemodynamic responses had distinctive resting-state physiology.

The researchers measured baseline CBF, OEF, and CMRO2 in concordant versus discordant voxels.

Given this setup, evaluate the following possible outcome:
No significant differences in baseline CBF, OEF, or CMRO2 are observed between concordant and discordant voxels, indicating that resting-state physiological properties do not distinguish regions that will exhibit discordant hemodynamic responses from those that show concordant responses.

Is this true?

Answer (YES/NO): NO